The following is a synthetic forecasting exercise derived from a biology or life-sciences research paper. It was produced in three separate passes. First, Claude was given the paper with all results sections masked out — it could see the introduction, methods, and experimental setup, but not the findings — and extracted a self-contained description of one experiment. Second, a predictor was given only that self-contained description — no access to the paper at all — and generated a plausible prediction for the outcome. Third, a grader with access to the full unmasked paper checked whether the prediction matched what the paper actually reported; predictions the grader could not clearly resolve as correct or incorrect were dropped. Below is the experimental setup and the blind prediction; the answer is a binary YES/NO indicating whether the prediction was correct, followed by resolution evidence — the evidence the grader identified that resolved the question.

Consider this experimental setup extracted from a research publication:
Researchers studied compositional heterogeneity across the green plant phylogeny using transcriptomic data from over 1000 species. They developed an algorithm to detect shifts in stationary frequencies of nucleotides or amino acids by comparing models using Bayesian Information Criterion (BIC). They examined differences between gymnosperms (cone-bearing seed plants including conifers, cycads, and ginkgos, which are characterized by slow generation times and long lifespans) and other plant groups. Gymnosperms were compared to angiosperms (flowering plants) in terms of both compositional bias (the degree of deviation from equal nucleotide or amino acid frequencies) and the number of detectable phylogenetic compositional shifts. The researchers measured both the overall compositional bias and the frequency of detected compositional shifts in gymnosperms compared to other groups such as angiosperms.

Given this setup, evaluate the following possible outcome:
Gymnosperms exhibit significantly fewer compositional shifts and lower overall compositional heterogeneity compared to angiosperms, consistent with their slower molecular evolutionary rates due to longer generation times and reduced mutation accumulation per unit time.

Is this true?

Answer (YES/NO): NO